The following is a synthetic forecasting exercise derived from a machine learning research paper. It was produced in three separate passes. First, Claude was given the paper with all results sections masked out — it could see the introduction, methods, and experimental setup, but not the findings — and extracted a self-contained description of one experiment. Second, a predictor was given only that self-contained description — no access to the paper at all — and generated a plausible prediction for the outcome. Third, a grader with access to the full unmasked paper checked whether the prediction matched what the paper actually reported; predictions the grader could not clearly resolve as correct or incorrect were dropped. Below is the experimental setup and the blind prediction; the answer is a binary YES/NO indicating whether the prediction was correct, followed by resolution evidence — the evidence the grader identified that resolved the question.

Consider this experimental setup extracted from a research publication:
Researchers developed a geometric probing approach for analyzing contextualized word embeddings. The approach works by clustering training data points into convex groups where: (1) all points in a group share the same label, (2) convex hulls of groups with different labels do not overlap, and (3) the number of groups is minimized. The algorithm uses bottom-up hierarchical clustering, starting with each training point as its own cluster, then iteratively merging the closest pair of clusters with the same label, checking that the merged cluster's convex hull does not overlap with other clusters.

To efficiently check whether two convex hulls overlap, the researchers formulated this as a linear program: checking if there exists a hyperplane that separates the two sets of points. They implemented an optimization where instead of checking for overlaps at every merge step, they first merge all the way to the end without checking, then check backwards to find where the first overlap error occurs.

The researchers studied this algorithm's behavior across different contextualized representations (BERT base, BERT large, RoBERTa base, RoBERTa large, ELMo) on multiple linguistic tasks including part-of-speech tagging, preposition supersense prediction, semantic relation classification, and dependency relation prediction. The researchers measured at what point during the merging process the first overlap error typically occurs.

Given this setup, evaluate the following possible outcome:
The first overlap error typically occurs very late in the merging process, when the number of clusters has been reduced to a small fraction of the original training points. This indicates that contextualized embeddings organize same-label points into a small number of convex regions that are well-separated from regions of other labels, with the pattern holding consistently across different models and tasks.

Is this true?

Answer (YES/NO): NO